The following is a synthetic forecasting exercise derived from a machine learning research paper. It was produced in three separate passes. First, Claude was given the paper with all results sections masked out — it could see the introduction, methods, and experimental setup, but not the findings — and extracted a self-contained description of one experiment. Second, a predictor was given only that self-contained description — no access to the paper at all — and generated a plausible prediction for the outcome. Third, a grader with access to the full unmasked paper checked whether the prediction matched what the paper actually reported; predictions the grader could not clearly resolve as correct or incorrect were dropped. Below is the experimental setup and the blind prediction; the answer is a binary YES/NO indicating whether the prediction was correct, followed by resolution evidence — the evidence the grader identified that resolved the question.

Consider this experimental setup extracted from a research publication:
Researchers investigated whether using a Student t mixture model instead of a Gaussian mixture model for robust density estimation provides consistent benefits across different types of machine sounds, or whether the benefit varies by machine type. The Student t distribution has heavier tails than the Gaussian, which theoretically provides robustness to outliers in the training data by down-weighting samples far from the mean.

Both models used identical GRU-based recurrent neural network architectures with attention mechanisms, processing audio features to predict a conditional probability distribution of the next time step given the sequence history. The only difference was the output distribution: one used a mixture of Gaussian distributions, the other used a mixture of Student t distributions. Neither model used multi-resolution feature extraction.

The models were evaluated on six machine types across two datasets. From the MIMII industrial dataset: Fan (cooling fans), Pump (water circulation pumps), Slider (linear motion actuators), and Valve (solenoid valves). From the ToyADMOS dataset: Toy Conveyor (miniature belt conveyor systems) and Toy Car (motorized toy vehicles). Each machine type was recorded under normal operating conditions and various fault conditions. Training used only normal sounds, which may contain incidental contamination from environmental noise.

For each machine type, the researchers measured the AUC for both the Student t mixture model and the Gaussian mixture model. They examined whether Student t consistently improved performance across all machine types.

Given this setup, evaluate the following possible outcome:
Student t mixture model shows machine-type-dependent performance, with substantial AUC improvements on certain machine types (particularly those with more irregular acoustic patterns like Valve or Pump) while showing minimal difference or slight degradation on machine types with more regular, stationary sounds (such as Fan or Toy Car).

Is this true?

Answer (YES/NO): NO